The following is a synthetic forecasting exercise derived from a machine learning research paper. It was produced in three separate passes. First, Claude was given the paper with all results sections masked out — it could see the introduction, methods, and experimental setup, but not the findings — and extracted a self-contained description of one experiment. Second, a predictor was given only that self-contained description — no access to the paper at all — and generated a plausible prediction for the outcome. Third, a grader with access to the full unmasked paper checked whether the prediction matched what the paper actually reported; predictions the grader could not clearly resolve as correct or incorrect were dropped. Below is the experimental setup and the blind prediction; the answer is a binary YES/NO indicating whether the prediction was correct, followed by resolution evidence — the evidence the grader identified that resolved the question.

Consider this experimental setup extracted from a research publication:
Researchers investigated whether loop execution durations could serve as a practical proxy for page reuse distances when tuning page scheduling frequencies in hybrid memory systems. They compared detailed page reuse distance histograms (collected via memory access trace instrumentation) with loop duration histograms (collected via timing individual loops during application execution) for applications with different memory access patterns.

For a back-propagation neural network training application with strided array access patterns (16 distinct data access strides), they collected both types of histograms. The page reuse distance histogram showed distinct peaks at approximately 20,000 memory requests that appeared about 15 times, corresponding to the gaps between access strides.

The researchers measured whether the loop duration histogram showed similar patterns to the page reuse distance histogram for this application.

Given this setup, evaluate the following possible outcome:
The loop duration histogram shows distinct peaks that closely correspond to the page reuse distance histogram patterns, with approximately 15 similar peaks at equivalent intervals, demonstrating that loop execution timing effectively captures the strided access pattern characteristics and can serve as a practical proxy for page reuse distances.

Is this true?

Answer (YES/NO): YES